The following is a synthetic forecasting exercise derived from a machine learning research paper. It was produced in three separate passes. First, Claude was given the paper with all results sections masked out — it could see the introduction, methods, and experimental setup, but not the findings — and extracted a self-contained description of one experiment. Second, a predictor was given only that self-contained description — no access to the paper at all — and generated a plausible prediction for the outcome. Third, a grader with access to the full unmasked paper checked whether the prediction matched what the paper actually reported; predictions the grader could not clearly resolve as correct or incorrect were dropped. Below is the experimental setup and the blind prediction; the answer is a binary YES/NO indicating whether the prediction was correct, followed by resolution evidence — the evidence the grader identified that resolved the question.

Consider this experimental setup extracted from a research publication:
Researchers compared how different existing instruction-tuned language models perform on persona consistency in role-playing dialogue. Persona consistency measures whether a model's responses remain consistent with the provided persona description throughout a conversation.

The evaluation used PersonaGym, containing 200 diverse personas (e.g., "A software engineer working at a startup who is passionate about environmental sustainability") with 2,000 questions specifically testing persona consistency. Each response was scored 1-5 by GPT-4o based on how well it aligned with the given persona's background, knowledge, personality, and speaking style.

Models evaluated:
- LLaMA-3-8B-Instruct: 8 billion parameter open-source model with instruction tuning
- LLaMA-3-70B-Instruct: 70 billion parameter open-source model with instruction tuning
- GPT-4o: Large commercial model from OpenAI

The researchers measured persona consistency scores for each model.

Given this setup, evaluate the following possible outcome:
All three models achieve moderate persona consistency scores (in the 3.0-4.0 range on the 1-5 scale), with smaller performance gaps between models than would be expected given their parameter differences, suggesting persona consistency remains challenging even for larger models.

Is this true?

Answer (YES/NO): NO